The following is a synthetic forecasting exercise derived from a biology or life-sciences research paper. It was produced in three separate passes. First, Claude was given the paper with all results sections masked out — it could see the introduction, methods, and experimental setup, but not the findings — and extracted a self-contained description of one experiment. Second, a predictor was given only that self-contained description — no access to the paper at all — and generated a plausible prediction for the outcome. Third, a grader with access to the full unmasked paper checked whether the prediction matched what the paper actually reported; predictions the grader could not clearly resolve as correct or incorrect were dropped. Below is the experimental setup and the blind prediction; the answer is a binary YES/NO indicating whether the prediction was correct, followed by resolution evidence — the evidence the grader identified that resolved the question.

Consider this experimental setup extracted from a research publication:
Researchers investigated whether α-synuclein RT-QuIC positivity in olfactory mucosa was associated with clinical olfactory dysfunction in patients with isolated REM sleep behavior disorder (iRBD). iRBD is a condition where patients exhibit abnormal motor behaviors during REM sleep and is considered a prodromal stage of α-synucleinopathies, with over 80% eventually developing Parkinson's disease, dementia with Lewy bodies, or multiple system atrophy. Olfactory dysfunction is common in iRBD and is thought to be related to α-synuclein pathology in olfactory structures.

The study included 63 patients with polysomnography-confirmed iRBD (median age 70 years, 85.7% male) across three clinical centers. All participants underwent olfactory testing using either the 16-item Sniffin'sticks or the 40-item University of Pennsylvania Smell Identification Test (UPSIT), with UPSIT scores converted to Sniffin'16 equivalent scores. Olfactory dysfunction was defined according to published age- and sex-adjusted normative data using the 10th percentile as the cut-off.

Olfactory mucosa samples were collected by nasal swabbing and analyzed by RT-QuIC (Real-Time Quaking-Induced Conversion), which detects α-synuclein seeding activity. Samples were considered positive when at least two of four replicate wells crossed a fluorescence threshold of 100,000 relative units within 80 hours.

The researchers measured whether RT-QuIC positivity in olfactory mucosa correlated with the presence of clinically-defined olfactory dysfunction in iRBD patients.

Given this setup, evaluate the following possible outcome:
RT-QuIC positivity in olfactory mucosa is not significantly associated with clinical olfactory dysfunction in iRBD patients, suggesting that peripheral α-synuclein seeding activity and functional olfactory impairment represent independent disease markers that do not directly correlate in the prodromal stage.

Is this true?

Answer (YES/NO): NO